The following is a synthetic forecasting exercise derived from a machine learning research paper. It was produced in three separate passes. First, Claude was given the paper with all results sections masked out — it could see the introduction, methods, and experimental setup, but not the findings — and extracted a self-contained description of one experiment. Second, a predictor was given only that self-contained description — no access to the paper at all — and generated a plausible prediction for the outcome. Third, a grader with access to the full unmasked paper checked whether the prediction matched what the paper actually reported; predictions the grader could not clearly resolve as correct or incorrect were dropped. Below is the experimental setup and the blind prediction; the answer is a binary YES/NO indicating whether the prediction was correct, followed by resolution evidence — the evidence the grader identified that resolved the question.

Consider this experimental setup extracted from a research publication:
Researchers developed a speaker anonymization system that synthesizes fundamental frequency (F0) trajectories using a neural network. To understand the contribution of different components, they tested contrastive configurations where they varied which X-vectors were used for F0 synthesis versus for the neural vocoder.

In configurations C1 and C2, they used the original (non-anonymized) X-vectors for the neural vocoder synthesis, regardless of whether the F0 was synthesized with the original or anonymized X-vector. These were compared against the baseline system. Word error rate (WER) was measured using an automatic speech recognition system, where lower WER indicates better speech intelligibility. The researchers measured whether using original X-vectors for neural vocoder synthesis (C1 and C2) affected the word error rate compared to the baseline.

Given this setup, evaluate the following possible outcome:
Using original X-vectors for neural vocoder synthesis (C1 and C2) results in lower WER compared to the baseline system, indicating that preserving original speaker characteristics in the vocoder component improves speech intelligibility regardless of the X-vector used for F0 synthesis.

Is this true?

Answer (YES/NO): NO